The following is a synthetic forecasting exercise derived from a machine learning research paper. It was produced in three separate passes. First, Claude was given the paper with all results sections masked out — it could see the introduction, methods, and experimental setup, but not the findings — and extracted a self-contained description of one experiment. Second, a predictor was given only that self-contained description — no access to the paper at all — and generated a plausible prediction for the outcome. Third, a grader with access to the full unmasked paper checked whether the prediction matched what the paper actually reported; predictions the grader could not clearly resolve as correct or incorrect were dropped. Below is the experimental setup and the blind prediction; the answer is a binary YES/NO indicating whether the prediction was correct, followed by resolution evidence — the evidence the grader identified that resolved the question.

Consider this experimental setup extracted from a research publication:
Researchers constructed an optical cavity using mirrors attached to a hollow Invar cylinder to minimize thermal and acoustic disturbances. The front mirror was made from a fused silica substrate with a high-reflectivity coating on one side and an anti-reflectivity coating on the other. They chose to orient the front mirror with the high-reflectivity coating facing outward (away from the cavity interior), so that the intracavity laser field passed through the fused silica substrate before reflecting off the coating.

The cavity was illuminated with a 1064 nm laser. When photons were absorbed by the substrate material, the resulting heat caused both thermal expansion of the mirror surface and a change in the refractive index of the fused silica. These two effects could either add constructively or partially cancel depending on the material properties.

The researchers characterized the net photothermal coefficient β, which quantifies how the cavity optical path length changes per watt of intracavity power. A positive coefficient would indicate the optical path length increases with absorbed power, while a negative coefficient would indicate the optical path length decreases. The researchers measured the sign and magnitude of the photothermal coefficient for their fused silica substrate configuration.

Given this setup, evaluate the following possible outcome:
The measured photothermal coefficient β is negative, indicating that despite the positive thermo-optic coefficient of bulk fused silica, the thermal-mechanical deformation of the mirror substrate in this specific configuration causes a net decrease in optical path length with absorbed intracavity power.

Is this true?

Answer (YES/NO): NO